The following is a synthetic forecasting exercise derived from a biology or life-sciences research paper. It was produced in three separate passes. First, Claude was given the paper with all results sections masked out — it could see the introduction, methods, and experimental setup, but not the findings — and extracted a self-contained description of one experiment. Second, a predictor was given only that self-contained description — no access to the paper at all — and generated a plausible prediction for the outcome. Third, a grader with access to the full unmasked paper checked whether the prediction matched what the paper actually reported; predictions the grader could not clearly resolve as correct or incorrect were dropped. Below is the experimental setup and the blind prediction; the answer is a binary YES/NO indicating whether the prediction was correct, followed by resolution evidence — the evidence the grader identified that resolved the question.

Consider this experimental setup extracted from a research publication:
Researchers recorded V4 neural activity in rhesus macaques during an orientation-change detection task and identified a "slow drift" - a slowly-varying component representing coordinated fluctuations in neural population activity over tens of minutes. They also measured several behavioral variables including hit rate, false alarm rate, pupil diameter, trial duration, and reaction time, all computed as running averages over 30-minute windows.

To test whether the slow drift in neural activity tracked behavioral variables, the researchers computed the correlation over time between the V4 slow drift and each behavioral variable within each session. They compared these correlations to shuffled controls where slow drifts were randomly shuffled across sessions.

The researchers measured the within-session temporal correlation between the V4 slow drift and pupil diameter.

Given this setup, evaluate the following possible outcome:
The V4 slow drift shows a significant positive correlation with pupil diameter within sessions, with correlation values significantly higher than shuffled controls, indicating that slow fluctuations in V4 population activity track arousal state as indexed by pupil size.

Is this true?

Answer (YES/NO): YES